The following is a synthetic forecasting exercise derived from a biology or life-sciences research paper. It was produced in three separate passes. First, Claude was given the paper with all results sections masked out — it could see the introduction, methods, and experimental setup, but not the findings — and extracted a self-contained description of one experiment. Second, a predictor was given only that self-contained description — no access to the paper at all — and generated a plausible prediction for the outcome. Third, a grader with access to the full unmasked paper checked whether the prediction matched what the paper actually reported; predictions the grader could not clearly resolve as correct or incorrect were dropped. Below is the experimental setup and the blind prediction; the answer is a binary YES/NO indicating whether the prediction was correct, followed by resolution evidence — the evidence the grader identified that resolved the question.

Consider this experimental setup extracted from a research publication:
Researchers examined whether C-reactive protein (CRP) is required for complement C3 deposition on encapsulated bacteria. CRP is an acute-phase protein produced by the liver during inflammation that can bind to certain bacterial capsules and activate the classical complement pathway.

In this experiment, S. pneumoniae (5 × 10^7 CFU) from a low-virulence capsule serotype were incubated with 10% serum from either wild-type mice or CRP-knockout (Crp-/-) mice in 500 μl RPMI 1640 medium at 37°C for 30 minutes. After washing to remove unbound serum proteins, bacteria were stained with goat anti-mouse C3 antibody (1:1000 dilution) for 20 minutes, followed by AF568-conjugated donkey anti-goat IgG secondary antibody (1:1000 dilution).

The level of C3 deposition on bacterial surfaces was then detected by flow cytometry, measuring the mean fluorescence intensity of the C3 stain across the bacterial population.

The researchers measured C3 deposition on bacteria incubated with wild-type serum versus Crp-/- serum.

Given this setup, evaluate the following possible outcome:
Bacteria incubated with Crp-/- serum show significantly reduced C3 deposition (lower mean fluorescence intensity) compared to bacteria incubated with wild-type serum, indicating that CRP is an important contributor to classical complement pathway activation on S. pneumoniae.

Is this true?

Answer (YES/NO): YES